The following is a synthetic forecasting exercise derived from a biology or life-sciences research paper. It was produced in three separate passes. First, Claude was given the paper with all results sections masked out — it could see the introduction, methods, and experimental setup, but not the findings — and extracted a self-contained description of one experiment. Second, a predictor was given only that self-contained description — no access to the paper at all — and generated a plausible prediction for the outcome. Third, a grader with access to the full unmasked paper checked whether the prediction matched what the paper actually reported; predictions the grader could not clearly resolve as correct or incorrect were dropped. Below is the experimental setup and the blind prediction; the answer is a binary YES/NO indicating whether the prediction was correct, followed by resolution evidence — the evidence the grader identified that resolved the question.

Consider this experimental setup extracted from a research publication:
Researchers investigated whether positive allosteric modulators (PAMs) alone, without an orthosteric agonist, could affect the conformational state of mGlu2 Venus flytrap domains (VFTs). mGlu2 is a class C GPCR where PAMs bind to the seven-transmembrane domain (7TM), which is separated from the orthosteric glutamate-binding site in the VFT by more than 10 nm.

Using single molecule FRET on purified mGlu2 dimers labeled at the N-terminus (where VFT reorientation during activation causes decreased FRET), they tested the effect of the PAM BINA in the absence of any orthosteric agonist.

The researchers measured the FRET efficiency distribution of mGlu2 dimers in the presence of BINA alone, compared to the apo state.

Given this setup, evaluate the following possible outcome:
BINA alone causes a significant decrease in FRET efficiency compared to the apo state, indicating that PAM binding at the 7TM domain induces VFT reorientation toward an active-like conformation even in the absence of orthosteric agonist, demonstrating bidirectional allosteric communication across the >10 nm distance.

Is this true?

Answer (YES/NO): NO